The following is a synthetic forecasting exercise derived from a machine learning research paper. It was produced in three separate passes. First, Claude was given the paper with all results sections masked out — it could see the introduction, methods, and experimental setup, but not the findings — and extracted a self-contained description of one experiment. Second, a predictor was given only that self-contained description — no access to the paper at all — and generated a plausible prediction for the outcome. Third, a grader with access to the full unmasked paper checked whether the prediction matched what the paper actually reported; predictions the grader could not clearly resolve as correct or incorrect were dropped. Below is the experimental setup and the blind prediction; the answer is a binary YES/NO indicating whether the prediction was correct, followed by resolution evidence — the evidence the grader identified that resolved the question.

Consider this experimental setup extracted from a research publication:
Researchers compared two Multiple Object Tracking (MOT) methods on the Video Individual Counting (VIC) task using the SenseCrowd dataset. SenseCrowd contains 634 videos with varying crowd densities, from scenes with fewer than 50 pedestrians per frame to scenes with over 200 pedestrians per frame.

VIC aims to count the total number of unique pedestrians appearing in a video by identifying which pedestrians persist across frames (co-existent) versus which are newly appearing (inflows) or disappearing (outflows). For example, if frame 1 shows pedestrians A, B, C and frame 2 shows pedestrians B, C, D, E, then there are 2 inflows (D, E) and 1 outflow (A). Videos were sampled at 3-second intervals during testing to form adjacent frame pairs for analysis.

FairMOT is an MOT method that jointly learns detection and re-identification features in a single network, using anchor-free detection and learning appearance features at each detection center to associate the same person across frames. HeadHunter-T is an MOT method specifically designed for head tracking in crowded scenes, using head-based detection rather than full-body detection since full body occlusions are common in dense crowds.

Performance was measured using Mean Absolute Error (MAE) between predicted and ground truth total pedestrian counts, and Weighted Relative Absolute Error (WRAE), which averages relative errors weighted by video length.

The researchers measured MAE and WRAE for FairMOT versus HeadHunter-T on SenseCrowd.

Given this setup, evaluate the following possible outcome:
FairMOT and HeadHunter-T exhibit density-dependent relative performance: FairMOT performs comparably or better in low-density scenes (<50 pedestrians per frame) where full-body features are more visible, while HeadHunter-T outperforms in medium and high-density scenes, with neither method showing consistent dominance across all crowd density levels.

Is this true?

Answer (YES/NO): NO